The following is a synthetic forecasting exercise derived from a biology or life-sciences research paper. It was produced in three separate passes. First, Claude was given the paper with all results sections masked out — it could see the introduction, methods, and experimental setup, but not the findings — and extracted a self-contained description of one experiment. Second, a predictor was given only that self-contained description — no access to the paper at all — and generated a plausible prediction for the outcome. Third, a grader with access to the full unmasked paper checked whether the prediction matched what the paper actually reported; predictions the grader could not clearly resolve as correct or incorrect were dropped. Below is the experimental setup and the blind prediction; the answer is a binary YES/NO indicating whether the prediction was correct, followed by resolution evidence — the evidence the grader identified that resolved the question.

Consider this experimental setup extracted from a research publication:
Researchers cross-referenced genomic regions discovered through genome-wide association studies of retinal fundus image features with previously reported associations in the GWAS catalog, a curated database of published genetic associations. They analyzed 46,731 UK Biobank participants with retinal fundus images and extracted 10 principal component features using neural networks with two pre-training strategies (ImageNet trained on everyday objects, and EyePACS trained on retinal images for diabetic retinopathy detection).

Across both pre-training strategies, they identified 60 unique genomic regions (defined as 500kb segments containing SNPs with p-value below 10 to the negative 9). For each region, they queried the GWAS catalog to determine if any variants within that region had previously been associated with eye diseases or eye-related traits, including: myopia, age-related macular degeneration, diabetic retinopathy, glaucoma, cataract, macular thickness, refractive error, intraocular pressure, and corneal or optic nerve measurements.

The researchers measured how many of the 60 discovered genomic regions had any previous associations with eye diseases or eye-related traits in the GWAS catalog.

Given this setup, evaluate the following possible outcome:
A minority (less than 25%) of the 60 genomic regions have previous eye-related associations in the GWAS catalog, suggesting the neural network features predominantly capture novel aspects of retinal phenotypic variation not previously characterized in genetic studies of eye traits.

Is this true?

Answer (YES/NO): NO